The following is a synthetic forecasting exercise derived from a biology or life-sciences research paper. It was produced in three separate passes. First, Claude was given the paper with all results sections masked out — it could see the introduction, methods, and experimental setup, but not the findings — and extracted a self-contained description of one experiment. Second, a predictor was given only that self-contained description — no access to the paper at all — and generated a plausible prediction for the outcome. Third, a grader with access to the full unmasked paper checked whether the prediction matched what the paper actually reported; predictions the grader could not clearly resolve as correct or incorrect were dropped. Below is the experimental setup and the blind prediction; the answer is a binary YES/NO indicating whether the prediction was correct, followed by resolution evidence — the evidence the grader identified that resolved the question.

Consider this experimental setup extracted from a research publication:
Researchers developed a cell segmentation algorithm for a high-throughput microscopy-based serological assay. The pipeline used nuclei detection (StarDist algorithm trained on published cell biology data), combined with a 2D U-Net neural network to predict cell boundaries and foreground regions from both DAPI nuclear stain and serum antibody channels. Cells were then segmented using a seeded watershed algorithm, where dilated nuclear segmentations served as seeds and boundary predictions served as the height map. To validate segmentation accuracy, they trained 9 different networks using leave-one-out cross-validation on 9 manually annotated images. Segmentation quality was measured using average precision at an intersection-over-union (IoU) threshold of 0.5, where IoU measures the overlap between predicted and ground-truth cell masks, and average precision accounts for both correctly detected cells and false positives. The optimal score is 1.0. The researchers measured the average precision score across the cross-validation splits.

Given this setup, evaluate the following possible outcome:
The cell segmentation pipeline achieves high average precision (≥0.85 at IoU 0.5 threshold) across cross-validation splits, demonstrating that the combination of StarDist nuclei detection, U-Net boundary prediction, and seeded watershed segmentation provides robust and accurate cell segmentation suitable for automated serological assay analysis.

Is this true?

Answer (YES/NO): NO